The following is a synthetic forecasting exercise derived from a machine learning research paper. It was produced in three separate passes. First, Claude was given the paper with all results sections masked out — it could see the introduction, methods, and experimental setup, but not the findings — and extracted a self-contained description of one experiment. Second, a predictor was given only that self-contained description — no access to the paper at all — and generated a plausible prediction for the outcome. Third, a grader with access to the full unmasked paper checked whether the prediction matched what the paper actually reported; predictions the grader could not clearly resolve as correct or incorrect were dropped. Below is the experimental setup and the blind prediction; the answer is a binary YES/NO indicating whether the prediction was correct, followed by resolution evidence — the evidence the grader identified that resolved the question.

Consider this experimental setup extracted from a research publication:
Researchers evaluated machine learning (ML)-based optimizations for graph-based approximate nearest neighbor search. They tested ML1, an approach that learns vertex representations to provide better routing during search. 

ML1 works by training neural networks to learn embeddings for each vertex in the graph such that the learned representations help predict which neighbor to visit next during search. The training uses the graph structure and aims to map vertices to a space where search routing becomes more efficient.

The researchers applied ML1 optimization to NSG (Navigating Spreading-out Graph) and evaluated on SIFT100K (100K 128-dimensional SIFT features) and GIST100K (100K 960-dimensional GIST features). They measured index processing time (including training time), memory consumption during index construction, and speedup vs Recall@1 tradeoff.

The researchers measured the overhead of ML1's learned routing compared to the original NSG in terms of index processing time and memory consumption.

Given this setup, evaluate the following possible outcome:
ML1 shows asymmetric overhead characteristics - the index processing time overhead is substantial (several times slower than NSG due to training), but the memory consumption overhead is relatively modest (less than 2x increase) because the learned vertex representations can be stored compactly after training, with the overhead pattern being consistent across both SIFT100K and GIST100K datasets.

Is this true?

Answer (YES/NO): NO